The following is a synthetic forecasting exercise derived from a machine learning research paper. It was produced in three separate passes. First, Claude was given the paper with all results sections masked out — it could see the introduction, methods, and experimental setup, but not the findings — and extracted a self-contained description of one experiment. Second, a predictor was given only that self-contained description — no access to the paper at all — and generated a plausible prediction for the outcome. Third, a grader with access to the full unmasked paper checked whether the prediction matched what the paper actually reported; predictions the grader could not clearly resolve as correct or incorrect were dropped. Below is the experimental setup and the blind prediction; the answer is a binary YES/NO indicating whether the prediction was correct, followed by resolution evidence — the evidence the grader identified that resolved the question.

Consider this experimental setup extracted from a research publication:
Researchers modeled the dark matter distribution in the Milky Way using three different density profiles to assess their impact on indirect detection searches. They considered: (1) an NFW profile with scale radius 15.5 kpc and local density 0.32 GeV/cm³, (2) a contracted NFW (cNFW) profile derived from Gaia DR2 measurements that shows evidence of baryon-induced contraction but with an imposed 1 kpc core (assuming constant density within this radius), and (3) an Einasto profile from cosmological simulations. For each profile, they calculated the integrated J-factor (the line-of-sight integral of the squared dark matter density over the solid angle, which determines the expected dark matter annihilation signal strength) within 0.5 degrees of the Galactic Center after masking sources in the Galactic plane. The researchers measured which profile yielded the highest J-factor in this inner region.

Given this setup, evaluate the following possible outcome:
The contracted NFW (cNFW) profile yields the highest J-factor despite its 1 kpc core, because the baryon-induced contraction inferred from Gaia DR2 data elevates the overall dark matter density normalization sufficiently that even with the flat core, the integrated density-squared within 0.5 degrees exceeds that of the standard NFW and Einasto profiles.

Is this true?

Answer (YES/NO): NO